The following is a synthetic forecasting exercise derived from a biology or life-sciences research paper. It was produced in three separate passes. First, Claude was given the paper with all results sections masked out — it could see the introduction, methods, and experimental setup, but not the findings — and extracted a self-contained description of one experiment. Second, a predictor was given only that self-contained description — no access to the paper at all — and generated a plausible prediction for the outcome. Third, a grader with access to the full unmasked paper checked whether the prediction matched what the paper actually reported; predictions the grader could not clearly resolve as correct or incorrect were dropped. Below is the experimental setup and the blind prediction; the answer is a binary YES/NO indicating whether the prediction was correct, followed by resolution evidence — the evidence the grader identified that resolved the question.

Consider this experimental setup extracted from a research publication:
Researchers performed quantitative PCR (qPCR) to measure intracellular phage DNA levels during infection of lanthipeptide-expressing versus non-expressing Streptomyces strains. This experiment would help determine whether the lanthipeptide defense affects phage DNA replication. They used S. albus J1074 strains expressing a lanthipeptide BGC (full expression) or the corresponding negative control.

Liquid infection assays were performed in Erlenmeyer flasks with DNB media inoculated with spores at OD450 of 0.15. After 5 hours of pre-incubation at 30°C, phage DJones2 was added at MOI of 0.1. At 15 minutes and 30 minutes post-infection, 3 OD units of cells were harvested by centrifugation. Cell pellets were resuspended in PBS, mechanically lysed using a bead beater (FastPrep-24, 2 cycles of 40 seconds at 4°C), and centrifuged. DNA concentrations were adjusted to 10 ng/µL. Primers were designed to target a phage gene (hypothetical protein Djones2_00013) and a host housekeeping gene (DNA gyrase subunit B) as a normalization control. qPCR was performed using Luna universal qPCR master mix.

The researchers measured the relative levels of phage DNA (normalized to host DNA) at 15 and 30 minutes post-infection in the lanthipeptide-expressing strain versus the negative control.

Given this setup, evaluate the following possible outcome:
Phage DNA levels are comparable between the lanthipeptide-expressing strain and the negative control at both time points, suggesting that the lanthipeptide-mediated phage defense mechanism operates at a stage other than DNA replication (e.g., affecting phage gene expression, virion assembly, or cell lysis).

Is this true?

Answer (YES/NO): YES